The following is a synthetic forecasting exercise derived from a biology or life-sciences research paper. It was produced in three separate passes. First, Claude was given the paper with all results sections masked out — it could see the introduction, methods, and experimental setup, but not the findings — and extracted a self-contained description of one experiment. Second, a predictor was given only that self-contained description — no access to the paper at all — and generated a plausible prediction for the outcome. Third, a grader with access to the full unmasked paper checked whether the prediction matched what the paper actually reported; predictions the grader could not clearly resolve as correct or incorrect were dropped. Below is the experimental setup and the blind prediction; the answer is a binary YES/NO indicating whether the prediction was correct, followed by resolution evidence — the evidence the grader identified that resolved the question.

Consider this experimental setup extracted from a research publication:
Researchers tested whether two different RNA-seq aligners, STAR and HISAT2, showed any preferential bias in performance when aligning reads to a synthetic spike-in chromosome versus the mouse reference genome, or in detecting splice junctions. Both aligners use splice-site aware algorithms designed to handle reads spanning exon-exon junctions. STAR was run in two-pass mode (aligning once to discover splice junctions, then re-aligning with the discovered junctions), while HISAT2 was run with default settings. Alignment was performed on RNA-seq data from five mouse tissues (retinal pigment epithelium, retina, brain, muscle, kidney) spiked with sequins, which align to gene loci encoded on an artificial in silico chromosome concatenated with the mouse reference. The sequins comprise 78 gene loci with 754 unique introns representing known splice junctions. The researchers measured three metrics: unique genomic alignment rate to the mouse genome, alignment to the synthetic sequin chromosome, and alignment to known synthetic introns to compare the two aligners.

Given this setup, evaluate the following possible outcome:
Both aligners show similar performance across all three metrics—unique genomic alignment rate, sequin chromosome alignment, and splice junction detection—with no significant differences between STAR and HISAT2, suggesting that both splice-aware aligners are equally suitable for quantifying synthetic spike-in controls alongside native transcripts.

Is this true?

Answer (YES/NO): YES